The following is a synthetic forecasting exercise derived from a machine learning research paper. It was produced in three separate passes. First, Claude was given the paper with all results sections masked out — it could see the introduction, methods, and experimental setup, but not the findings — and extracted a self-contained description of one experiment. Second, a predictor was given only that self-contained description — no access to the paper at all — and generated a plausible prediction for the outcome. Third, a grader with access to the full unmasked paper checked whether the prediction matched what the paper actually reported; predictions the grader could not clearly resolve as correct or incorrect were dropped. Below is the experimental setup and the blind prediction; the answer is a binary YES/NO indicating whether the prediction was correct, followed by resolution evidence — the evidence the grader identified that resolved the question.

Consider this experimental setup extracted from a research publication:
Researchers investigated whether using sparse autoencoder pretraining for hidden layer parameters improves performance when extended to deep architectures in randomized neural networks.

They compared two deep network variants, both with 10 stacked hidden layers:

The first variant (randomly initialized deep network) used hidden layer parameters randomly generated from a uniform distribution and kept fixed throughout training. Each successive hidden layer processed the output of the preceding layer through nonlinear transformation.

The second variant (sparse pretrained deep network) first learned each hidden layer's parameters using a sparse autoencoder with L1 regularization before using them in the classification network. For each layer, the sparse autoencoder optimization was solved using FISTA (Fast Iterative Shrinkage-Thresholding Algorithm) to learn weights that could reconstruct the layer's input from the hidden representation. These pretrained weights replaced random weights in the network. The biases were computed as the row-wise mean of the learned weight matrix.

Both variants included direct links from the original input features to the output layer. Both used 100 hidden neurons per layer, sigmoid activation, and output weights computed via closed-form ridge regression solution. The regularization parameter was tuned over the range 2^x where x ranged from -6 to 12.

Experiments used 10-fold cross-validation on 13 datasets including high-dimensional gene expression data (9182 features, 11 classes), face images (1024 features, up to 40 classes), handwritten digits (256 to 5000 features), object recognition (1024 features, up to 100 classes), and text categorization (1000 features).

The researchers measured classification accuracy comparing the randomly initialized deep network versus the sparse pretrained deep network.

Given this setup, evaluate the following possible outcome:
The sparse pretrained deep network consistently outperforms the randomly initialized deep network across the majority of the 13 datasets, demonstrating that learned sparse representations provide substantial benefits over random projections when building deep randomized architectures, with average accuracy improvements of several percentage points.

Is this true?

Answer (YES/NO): NO